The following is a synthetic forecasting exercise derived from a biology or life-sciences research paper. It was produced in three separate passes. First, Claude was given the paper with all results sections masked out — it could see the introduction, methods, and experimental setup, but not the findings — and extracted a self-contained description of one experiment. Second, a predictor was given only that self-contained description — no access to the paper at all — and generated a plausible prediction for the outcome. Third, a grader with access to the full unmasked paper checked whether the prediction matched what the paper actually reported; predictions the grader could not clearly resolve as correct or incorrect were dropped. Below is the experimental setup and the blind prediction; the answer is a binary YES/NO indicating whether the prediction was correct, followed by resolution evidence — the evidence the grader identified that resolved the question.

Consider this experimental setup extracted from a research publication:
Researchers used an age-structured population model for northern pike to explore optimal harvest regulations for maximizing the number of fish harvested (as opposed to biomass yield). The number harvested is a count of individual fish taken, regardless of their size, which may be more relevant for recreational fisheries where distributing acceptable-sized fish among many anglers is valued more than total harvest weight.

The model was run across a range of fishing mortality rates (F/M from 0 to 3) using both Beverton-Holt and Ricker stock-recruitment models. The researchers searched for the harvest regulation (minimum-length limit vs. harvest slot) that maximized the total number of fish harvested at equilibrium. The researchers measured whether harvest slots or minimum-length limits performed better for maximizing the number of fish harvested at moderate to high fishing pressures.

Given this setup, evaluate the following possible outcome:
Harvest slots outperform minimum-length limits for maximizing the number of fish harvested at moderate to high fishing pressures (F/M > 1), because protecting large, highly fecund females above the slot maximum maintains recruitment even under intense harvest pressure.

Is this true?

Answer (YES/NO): YES